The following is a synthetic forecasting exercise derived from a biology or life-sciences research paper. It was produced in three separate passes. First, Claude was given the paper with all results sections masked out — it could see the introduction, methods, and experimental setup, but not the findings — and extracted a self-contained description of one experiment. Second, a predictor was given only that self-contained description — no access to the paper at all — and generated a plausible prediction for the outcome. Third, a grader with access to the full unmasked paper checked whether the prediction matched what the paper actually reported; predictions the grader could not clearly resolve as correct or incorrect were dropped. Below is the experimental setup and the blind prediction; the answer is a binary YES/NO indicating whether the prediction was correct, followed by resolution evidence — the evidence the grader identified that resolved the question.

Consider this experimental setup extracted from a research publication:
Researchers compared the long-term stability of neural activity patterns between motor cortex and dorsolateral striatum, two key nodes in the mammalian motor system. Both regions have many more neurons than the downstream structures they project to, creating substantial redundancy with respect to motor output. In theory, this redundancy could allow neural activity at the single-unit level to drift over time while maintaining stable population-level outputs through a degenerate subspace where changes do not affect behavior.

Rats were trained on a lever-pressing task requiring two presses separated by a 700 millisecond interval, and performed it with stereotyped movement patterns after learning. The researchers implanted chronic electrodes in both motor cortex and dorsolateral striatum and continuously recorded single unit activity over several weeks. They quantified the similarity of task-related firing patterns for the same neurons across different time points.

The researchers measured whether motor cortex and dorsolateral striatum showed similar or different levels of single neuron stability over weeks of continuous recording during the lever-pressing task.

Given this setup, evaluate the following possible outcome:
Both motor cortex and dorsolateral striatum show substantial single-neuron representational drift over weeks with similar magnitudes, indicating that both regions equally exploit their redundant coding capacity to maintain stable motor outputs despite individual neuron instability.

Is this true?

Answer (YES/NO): NO